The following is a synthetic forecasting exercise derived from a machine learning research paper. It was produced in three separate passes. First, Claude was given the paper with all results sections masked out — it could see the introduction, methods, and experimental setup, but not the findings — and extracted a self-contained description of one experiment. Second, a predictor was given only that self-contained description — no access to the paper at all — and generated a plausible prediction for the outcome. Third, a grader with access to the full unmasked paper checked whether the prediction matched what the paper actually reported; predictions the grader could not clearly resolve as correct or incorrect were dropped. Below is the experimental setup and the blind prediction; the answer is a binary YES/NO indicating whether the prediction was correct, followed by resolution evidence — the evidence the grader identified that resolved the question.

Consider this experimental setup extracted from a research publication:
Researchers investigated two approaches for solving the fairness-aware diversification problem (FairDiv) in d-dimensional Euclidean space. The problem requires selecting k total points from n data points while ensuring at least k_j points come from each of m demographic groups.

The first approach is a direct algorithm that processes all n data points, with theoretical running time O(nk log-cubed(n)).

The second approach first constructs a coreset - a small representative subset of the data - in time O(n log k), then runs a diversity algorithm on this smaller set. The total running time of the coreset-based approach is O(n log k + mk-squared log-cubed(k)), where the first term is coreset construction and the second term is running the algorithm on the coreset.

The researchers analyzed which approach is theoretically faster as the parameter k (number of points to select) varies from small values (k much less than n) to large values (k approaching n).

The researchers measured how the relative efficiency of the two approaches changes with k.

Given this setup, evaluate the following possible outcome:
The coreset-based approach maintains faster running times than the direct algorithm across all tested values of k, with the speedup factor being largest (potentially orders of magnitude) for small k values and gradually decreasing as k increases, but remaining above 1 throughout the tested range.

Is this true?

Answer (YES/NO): NO